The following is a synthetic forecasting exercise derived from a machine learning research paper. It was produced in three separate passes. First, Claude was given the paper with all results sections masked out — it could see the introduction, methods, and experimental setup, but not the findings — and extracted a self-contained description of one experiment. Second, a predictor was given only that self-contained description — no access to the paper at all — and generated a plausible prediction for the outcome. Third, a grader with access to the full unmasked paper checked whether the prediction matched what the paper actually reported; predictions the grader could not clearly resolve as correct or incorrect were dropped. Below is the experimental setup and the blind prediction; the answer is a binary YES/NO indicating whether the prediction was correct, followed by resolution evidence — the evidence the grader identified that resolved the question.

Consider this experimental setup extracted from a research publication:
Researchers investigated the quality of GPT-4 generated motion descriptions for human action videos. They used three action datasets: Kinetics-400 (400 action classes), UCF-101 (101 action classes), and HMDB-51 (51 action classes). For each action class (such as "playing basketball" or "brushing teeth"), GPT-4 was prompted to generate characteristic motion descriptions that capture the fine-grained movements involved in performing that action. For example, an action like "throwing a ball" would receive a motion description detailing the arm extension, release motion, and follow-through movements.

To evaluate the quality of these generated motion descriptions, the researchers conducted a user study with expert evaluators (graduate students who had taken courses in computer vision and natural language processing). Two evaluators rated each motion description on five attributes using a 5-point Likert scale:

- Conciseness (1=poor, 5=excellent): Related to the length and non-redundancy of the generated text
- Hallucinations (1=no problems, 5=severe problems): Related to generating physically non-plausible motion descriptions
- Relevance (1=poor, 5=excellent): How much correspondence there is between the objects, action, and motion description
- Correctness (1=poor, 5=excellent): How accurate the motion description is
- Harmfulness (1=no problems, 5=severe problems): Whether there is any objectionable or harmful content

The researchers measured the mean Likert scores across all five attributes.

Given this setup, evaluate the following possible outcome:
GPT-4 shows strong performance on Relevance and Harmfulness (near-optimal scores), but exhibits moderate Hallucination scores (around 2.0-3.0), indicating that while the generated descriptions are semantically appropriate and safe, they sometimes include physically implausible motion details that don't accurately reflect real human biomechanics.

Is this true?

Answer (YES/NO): NO